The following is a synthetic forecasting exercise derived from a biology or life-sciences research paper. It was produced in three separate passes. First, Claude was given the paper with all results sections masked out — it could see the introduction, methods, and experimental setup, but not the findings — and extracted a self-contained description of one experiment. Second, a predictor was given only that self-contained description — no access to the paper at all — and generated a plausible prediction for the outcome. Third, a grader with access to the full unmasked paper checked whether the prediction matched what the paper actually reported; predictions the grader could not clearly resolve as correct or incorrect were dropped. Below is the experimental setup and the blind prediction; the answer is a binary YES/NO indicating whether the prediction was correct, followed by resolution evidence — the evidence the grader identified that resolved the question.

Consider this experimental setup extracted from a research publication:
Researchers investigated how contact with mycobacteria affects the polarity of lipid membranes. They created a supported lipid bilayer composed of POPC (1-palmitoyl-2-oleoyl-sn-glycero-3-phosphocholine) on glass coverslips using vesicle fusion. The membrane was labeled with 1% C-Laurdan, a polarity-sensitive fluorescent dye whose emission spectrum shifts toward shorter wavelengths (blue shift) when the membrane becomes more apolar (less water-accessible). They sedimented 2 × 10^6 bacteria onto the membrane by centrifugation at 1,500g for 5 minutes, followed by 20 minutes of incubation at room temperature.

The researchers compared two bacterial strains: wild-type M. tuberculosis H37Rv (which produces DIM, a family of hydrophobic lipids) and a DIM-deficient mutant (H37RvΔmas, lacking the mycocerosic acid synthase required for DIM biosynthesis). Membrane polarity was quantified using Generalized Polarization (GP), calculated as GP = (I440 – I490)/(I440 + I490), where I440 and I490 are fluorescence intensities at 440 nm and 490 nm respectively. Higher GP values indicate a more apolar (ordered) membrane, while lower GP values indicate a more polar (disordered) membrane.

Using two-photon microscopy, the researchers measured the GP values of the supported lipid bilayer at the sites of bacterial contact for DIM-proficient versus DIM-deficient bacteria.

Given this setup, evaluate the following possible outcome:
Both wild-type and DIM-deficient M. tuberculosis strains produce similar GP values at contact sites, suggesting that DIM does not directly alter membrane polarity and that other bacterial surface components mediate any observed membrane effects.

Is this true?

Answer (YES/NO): NO